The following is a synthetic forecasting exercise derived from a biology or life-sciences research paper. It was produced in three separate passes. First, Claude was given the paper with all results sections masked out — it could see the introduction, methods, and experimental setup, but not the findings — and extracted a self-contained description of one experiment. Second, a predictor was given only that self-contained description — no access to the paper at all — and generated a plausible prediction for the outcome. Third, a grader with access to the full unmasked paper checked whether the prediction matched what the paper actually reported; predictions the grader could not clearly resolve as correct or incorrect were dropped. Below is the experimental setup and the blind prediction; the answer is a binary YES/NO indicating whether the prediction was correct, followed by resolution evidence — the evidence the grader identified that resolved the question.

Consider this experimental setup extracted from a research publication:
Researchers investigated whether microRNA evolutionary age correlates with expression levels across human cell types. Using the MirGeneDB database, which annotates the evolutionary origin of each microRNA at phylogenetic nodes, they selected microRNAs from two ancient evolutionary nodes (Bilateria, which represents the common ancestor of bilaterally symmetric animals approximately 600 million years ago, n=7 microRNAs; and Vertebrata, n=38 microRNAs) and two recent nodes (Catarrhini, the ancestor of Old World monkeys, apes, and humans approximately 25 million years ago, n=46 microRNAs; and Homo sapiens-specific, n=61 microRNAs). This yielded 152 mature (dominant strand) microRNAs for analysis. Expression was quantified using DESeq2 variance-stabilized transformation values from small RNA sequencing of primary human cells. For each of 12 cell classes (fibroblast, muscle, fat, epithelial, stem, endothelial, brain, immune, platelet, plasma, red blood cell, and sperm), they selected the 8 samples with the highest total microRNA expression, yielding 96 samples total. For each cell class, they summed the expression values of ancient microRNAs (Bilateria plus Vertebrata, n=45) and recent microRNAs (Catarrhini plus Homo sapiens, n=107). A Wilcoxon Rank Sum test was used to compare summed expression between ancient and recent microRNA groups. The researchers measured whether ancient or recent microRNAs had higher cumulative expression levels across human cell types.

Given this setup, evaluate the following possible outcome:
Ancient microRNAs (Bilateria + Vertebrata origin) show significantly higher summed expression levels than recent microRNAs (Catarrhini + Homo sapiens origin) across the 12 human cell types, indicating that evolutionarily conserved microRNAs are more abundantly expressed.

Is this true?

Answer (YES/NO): YES